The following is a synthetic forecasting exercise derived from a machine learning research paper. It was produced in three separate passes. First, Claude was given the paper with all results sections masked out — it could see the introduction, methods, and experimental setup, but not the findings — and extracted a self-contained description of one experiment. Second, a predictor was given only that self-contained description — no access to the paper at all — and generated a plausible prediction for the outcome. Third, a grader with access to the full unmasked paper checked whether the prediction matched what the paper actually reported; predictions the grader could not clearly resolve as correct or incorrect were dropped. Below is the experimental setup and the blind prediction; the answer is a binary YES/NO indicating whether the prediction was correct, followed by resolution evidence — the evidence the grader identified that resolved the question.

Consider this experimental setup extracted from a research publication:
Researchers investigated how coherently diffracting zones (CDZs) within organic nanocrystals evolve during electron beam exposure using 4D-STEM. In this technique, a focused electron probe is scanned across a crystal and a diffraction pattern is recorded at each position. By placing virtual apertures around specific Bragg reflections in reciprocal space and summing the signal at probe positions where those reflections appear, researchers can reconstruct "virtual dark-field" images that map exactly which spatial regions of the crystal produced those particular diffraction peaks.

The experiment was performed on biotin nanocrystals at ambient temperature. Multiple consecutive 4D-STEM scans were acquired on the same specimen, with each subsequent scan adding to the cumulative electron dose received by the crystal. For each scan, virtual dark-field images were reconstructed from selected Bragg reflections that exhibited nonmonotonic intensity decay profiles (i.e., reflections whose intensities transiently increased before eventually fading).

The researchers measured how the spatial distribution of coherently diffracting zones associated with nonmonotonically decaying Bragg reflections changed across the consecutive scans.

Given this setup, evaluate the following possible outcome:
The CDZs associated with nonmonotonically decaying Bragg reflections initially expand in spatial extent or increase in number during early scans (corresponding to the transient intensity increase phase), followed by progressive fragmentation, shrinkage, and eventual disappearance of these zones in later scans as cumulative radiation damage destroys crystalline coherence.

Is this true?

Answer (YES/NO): YES